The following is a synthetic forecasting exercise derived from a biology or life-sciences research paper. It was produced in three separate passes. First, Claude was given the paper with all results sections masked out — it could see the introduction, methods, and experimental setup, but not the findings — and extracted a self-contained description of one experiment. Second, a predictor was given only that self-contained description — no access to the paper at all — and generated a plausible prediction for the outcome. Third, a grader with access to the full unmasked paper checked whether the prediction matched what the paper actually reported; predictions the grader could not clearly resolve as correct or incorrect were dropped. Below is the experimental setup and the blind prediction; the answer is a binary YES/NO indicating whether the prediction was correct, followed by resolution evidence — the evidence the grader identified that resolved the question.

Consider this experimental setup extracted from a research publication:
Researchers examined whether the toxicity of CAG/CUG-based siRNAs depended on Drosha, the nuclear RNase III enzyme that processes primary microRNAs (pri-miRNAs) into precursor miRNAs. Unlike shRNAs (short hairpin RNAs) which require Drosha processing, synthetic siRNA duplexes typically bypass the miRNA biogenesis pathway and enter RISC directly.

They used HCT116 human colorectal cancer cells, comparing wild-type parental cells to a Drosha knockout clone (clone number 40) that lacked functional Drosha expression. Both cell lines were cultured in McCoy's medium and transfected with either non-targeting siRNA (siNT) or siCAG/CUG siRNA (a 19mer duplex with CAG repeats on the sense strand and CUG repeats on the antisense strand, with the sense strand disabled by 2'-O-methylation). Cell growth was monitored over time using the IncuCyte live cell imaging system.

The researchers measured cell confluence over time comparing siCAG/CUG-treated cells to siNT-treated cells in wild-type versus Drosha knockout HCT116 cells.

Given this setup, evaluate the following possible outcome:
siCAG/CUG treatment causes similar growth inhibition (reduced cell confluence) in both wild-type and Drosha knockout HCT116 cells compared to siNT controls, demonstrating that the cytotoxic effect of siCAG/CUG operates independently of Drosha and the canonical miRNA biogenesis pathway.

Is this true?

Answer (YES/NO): NO